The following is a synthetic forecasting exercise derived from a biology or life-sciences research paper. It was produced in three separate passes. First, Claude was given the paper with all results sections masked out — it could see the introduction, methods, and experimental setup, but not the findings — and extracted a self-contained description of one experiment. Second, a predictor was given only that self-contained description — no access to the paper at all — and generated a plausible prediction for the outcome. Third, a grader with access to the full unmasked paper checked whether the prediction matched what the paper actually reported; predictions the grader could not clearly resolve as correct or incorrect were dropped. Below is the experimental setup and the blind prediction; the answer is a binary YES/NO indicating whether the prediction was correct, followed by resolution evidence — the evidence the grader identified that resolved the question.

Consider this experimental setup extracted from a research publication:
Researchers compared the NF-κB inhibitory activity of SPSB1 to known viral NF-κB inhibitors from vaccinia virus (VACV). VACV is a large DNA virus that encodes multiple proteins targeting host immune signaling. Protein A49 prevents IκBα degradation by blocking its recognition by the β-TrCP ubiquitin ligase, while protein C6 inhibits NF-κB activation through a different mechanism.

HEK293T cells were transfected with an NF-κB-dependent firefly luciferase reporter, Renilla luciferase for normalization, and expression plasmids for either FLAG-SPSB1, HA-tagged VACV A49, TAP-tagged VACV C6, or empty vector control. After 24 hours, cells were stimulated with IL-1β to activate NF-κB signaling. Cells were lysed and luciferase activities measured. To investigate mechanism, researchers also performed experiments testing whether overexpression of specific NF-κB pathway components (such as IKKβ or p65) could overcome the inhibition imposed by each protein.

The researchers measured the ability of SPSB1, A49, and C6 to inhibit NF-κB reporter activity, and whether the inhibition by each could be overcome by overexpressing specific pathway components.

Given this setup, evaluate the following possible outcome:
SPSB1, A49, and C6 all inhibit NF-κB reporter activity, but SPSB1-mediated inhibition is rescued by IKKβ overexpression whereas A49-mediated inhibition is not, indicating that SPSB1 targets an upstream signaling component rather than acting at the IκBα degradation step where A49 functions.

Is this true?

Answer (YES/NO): NO